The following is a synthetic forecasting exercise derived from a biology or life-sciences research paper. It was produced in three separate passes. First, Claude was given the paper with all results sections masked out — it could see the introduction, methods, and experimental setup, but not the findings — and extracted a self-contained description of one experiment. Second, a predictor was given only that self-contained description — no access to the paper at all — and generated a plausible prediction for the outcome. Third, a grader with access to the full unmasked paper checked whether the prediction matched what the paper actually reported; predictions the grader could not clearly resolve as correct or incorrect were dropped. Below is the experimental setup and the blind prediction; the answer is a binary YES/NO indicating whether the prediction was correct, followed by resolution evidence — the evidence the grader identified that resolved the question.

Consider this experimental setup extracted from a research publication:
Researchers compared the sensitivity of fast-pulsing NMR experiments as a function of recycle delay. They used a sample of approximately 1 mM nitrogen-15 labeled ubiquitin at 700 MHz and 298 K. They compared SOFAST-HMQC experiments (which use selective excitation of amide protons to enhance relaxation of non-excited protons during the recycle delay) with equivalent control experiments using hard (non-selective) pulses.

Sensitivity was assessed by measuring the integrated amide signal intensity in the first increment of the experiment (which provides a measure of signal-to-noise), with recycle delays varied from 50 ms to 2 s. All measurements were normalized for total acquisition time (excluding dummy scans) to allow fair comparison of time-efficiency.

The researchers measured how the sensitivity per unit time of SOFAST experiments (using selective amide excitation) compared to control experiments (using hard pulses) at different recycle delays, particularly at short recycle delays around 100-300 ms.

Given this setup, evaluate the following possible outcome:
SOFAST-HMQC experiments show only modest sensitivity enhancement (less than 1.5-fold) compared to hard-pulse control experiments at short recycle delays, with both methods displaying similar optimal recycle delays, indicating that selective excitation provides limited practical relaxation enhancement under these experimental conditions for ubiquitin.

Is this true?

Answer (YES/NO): NO